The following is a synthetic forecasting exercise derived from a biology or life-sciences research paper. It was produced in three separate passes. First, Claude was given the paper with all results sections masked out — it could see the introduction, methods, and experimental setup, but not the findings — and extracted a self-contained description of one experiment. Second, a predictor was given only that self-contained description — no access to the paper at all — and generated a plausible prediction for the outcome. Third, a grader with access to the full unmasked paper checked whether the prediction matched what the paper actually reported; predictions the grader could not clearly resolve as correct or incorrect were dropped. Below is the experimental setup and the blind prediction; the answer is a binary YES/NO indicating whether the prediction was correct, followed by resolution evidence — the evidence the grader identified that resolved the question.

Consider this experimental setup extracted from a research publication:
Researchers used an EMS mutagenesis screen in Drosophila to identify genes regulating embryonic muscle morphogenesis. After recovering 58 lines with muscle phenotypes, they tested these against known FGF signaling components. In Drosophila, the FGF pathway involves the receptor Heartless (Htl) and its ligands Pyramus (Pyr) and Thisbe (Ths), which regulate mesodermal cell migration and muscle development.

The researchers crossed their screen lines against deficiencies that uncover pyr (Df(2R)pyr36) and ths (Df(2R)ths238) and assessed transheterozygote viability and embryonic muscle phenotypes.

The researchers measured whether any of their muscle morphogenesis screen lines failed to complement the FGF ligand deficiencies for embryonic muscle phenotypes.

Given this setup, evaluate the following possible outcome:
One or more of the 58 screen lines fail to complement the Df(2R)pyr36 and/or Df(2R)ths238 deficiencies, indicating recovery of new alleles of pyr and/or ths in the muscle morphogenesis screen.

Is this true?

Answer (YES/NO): YES